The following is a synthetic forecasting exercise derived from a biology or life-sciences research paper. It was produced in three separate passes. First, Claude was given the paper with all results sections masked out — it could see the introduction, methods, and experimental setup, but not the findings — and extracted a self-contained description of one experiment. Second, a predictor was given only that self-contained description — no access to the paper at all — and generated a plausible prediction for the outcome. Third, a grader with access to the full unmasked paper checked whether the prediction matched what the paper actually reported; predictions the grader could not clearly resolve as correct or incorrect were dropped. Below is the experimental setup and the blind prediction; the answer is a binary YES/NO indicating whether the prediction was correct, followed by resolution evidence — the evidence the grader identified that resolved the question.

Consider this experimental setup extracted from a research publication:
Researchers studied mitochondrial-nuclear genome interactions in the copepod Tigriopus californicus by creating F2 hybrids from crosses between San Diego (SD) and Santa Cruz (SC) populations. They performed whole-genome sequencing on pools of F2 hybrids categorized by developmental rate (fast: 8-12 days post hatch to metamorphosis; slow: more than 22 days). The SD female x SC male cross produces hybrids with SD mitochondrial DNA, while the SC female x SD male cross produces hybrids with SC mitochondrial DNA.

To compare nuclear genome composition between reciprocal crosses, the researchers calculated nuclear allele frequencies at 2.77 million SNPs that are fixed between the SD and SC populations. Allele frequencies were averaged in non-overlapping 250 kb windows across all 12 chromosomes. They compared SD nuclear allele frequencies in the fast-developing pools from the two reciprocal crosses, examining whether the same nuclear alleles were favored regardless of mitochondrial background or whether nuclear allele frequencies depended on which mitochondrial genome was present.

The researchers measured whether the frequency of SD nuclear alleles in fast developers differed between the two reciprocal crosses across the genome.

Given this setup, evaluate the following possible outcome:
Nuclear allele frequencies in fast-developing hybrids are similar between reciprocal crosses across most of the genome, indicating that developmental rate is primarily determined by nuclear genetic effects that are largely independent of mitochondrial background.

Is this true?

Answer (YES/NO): NO